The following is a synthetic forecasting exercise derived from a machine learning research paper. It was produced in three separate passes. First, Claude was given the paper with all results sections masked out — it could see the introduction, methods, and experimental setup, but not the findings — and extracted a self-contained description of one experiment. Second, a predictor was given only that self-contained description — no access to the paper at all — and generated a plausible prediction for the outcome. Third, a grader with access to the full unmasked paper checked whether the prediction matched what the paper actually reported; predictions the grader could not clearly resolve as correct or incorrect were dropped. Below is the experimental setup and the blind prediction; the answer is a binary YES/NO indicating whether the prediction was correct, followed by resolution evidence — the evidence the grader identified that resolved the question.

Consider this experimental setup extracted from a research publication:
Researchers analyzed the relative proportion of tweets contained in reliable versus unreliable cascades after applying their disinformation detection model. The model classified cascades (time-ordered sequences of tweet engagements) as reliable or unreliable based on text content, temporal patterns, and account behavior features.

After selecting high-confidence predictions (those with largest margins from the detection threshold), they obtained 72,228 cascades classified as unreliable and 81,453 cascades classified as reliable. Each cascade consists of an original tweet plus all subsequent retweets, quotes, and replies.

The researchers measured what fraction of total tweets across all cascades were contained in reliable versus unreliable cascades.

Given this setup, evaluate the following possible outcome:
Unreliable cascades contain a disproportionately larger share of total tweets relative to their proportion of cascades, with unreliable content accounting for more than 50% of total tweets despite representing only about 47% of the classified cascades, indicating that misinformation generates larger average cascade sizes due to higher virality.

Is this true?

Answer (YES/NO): NO